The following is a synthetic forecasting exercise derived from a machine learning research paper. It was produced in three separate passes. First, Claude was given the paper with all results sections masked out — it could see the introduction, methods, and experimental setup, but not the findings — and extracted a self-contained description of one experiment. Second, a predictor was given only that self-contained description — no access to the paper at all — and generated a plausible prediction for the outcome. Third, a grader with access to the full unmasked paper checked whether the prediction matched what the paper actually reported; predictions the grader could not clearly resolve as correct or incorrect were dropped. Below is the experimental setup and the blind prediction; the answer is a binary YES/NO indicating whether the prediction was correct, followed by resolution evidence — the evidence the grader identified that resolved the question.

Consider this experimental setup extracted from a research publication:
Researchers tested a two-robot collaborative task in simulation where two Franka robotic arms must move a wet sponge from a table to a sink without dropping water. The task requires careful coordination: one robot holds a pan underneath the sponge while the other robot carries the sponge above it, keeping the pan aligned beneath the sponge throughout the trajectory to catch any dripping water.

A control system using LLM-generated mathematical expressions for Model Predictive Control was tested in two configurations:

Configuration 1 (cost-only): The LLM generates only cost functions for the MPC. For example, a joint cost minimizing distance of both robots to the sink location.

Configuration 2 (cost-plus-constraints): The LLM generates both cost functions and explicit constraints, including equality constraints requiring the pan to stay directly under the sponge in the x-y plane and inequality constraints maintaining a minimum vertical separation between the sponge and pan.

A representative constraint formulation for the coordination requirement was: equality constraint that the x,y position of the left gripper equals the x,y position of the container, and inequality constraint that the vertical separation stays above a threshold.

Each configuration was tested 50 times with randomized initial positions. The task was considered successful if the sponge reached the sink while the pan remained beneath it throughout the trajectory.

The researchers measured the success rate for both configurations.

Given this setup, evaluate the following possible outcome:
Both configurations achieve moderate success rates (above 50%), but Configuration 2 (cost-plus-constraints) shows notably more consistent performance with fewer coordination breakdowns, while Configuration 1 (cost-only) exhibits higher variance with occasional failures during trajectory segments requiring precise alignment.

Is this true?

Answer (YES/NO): NO